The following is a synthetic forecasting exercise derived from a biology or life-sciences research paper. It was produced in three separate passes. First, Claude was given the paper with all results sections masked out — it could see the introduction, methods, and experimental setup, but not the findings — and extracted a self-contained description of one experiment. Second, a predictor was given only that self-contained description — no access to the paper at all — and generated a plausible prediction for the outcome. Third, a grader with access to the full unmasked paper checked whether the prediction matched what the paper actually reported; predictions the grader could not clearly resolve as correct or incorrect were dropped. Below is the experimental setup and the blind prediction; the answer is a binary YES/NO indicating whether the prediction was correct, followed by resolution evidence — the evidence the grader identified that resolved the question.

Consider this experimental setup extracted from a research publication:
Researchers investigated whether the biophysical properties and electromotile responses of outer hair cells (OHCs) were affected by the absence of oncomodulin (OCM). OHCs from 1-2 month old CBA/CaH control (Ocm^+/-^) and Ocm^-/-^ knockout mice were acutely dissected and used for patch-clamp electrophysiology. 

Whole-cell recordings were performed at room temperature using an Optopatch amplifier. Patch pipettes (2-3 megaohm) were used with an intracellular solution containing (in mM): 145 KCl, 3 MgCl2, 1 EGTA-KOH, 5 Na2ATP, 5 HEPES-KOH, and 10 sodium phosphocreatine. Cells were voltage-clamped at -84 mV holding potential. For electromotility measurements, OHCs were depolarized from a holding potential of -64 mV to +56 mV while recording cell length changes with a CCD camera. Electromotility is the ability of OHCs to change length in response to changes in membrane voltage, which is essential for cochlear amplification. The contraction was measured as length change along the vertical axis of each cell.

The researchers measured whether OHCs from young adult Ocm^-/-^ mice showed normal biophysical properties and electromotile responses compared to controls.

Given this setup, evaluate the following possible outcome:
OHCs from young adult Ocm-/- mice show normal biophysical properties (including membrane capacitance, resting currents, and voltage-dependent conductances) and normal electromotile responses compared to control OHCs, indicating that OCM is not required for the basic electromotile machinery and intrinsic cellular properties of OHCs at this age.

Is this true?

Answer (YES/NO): YES